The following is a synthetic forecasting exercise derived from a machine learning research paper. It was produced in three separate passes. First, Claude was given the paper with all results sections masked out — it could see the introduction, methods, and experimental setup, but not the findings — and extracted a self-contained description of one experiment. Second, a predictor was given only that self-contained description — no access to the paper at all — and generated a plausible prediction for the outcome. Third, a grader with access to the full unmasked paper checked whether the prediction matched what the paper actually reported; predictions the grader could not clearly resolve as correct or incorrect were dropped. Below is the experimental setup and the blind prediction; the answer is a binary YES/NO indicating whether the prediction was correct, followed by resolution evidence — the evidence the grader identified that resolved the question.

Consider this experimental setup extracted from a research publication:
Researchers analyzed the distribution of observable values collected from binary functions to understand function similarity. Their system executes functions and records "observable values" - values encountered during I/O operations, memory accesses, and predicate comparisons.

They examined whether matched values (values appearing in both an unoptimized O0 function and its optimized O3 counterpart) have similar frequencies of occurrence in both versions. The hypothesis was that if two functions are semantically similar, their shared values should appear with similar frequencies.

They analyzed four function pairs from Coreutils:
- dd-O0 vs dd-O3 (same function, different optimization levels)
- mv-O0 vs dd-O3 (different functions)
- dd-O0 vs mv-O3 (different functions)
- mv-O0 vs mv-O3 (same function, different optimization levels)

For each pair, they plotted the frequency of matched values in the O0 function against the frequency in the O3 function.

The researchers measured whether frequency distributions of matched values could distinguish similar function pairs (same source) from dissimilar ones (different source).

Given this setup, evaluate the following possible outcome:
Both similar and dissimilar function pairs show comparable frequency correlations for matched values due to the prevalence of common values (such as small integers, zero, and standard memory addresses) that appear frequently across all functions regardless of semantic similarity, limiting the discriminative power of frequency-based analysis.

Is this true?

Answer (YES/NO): NO